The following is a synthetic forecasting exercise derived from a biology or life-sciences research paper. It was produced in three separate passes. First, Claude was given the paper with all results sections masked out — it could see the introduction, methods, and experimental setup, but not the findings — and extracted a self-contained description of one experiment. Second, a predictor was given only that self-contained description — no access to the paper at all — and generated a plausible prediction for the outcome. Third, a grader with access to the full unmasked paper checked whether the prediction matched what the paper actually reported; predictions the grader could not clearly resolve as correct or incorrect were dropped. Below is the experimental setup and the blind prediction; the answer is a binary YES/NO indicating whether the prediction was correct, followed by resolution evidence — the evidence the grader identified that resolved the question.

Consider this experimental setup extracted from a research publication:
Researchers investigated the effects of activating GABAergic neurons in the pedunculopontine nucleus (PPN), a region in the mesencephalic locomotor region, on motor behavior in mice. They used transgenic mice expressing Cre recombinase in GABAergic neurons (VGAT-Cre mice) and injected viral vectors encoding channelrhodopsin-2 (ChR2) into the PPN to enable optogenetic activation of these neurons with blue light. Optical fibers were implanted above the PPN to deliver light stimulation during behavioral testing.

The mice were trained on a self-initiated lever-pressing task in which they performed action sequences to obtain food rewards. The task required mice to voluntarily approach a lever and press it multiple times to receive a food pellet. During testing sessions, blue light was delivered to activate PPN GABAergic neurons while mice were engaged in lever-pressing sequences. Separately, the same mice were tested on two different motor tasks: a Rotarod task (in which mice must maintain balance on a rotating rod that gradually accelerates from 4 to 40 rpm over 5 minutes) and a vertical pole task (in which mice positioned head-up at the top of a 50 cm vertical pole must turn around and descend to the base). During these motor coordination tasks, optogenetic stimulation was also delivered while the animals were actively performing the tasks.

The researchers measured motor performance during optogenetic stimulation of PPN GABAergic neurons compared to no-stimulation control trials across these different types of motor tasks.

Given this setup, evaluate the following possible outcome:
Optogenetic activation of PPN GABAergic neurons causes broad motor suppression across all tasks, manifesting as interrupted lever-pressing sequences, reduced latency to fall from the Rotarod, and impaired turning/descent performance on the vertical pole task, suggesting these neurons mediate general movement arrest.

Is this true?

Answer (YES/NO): NO